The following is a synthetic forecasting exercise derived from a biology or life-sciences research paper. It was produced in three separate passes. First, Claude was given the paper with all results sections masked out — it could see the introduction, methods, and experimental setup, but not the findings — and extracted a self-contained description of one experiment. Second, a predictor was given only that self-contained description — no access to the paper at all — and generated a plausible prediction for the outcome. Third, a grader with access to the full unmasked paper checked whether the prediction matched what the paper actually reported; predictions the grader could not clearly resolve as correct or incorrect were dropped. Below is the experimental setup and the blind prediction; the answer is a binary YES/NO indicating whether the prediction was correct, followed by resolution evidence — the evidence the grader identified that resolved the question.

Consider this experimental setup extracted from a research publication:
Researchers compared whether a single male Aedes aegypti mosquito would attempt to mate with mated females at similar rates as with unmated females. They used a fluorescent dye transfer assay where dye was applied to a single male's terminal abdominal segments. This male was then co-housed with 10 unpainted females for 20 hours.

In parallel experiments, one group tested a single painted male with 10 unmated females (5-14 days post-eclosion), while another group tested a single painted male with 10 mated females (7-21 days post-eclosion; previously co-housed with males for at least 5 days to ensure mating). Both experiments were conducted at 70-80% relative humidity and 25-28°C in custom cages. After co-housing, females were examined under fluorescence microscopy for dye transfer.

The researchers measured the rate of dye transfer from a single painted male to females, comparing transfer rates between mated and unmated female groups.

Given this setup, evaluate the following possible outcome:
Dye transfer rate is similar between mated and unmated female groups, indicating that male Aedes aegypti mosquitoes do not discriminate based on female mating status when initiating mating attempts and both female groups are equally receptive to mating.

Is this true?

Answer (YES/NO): NO